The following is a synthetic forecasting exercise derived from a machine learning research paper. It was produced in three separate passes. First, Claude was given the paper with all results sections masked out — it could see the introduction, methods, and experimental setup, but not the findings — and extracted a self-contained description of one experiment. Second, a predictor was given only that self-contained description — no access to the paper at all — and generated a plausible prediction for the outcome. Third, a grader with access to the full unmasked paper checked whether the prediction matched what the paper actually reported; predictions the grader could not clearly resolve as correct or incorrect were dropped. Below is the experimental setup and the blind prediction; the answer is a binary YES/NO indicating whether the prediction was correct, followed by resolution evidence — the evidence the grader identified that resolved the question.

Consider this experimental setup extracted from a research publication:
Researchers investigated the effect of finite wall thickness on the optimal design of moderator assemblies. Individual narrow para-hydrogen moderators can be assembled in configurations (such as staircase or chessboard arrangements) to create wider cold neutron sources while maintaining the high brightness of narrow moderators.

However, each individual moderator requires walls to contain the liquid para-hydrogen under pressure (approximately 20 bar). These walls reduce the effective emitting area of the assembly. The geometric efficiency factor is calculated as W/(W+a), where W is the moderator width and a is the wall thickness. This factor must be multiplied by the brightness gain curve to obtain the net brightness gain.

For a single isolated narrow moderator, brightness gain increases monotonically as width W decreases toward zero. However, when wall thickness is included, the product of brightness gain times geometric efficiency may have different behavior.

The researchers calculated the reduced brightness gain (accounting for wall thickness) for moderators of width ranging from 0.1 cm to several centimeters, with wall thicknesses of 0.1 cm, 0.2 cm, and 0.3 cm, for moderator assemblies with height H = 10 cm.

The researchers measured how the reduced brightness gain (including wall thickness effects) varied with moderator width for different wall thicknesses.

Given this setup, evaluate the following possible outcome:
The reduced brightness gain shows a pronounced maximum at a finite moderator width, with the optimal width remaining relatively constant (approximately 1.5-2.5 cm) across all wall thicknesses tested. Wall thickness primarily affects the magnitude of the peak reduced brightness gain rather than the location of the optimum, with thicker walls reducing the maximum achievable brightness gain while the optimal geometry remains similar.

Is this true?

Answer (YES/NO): NO